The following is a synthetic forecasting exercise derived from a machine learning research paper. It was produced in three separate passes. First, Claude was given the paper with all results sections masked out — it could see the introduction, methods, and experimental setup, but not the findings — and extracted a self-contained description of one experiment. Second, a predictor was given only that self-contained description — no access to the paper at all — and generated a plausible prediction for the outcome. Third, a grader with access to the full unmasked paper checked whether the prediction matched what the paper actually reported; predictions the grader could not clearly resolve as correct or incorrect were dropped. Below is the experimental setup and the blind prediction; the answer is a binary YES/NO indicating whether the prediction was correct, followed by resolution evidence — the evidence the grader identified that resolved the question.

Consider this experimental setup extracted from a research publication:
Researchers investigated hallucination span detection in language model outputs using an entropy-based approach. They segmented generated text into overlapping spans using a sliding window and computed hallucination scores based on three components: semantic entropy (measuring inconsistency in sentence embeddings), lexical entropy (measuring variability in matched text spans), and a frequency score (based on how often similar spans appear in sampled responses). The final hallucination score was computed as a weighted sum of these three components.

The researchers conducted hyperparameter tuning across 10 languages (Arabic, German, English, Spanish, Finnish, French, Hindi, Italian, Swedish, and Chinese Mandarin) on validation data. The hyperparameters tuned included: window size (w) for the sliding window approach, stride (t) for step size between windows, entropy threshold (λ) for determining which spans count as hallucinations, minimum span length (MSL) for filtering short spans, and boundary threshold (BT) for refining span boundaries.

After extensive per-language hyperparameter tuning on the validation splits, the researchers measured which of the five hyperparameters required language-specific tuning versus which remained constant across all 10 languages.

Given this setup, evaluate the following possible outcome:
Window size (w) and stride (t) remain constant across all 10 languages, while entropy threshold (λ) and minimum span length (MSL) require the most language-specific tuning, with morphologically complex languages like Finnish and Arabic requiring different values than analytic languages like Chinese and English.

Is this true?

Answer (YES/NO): NO